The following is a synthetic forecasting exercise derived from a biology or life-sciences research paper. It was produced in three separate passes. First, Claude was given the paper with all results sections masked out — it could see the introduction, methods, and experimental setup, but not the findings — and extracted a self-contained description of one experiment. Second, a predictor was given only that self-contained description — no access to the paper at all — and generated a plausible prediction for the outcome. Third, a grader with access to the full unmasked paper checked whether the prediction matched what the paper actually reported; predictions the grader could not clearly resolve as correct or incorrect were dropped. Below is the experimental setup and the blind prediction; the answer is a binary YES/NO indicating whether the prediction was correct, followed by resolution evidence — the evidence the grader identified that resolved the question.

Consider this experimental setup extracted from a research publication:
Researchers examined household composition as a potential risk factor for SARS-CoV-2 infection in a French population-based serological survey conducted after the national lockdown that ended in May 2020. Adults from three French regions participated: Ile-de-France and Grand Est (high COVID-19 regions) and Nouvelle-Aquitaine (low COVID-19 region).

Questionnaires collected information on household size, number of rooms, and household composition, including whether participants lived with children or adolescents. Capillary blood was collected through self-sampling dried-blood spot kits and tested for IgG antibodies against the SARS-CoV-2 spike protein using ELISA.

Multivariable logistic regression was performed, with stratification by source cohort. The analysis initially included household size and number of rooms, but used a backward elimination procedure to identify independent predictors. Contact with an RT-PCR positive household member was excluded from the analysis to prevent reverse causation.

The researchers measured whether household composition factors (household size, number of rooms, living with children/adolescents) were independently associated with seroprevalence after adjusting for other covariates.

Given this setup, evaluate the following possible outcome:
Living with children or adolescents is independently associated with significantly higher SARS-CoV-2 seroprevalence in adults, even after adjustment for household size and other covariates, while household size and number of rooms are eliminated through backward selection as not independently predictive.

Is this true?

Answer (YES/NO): YES